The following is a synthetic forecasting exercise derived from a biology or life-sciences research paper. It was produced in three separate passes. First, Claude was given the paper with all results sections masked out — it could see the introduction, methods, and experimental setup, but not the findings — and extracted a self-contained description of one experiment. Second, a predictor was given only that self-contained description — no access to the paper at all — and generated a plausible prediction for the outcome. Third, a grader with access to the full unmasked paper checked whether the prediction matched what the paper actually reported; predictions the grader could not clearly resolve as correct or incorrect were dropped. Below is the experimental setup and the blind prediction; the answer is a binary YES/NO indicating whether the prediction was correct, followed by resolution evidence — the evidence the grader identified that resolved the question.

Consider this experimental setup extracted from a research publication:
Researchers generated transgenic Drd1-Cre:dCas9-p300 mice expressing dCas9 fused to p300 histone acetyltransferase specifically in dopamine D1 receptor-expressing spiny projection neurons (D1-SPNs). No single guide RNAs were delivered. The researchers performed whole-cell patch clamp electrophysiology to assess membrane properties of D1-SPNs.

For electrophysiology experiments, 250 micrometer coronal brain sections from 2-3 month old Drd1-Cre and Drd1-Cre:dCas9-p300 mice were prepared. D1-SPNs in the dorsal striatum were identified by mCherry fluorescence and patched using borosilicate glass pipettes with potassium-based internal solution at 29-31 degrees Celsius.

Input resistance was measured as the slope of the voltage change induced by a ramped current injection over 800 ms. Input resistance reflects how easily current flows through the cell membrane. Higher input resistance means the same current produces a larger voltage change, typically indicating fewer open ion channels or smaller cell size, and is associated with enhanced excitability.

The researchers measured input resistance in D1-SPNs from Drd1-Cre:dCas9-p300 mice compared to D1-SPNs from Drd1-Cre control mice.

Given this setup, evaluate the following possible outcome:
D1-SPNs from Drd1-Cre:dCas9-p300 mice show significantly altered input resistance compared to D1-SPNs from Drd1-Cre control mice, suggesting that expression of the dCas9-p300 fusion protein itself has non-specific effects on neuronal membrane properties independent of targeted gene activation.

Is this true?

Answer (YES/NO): YES